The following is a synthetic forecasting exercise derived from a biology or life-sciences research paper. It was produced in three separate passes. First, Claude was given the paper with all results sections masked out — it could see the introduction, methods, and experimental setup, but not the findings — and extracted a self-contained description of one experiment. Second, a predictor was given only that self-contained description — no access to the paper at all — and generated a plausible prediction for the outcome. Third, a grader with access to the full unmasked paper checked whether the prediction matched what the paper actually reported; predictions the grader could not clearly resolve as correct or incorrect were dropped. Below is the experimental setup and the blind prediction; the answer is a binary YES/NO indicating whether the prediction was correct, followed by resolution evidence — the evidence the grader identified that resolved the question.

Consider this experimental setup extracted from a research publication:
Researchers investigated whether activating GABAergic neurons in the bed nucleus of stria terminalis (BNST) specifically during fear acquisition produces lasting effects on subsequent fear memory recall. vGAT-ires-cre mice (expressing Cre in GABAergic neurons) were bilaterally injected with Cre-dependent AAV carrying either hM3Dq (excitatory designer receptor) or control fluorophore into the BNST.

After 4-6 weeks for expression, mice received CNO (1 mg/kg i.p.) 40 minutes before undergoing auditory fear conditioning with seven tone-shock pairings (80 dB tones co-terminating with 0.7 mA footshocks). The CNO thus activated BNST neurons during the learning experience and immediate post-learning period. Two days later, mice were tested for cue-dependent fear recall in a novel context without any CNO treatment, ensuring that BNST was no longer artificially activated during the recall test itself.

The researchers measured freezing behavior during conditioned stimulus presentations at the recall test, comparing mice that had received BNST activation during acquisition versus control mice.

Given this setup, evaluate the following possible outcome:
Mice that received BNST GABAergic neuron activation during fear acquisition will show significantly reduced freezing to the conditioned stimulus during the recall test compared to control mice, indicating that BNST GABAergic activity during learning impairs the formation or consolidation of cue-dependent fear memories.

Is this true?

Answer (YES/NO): NO